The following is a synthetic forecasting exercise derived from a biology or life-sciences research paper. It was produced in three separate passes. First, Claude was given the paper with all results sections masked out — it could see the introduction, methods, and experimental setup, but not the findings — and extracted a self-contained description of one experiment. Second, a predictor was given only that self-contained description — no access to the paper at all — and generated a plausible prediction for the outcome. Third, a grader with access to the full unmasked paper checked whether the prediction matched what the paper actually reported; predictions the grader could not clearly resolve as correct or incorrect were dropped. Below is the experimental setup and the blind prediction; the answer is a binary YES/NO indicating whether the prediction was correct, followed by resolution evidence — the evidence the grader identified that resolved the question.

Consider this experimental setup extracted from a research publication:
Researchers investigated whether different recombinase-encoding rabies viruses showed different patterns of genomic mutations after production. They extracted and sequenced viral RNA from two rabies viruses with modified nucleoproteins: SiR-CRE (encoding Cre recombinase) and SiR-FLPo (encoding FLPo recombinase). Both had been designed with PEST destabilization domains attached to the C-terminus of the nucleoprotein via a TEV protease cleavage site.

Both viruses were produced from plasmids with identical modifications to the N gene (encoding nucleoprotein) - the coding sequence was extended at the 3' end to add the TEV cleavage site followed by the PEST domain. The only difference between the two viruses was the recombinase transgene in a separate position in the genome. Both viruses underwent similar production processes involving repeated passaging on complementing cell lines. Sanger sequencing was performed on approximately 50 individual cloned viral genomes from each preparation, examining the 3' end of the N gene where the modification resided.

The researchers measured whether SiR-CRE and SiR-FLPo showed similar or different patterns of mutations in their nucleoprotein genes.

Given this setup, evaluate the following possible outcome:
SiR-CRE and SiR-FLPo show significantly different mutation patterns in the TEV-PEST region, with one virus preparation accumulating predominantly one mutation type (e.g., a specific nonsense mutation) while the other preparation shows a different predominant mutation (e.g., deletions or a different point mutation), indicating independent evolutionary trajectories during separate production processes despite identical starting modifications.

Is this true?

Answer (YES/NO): YES